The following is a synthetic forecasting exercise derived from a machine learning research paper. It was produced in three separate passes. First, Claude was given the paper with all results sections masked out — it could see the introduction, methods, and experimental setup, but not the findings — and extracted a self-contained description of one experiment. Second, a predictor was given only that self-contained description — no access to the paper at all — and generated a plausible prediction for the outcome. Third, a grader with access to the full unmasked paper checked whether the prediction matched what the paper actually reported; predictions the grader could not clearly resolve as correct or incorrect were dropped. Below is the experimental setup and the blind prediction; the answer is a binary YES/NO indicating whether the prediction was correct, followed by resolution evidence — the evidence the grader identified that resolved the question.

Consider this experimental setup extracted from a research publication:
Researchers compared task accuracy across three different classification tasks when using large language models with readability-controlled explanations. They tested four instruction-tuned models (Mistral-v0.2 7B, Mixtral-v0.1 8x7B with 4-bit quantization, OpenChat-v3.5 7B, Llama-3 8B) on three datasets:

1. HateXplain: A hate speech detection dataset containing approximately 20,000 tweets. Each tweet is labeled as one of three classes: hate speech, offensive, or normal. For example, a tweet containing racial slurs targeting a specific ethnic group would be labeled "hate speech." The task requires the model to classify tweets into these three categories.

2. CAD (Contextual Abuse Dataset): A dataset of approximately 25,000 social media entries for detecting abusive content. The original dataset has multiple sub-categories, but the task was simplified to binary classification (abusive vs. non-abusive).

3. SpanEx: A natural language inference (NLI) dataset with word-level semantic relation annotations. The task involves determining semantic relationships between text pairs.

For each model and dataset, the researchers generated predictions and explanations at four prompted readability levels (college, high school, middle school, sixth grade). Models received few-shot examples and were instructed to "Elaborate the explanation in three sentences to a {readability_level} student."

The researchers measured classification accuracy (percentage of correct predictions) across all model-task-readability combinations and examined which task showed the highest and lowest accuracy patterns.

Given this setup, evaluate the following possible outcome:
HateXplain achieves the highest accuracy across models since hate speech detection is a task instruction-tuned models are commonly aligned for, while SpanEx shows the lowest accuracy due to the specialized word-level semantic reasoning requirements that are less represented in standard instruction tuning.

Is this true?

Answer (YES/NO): NO